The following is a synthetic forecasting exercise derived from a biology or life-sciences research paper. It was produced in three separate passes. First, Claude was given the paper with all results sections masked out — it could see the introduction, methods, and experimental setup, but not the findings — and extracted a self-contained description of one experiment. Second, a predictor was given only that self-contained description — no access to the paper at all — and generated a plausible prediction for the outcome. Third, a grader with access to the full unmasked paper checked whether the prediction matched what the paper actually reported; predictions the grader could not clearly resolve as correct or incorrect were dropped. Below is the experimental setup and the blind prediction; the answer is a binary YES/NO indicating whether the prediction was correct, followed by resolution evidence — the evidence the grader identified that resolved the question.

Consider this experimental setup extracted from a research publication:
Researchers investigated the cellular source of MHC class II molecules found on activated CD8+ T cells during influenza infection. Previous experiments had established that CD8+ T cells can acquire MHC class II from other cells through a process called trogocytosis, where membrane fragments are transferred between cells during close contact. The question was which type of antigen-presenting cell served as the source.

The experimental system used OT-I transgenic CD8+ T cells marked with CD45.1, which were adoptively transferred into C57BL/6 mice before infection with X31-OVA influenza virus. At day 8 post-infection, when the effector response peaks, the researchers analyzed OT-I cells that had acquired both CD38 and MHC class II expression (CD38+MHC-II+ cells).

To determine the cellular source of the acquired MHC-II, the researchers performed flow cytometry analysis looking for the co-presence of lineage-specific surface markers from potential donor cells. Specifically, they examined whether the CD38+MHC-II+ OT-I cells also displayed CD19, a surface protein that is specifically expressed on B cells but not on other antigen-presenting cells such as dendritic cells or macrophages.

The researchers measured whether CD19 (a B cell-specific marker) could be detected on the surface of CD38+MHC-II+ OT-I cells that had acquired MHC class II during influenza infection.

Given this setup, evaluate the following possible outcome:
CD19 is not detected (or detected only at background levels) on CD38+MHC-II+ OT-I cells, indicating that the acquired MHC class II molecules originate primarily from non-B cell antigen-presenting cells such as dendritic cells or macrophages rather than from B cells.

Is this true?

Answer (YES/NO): NO